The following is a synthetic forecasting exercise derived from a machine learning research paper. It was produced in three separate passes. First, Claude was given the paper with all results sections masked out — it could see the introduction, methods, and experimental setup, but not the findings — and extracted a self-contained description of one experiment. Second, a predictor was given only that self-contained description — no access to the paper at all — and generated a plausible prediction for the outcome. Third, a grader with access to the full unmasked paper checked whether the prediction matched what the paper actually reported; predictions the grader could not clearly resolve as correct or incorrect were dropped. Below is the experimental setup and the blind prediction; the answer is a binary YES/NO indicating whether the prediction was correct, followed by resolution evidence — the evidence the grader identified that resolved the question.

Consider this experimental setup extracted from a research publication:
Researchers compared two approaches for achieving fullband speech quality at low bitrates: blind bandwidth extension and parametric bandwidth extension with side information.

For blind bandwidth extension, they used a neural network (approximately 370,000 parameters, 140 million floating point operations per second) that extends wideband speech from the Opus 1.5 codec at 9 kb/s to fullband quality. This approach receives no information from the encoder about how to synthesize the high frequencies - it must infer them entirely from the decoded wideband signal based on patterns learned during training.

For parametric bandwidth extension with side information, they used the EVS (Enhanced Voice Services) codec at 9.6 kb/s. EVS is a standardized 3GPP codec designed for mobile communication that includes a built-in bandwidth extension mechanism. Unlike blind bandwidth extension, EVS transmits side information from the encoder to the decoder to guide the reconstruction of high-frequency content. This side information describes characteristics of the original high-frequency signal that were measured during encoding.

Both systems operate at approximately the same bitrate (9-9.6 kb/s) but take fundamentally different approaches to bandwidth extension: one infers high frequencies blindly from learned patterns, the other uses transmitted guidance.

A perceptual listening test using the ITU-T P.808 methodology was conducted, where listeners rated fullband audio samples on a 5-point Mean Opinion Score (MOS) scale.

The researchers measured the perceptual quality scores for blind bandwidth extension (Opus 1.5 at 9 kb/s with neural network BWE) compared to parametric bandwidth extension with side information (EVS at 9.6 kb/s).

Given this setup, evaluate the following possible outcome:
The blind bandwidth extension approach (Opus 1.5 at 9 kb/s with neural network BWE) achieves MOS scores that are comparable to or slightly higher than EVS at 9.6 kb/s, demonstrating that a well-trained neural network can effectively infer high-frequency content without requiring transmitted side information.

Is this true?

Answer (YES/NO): YES